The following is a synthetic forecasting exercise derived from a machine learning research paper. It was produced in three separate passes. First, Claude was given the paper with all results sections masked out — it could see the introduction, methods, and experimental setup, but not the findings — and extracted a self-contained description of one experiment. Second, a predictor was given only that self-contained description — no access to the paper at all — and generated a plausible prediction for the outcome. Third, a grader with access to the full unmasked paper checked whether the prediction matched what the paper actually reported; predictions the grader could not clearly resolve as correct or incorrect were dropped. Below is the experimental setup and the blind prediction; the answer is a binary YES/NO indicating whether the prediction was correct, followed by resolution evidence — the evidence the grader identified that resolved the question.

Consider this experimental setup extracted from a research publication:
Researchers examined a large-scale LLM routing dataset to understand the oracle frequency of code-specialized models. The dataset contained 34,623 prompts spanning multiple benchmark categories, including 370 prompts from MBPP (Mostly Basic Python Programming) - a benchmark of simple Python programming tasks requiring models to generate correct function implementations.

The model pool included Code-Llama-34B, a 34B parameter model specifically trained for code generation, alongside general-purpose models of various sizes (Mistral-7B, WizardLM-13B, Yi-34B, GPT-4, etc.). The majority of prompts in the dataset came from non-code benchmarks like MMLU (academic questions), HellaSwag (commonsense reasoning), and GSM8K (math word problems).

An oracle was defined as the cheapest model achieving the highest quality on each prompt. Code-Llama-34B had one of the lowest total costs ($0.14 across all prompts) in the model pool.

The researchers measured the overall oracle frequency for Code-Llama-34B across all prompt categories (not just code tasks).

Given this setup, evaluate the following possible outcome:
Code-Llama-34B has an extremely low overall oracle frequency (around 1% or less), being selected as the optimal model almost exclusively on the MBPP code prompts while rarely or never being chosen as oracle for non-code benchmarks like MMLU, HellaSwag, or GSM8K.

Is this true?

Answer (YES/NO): NO